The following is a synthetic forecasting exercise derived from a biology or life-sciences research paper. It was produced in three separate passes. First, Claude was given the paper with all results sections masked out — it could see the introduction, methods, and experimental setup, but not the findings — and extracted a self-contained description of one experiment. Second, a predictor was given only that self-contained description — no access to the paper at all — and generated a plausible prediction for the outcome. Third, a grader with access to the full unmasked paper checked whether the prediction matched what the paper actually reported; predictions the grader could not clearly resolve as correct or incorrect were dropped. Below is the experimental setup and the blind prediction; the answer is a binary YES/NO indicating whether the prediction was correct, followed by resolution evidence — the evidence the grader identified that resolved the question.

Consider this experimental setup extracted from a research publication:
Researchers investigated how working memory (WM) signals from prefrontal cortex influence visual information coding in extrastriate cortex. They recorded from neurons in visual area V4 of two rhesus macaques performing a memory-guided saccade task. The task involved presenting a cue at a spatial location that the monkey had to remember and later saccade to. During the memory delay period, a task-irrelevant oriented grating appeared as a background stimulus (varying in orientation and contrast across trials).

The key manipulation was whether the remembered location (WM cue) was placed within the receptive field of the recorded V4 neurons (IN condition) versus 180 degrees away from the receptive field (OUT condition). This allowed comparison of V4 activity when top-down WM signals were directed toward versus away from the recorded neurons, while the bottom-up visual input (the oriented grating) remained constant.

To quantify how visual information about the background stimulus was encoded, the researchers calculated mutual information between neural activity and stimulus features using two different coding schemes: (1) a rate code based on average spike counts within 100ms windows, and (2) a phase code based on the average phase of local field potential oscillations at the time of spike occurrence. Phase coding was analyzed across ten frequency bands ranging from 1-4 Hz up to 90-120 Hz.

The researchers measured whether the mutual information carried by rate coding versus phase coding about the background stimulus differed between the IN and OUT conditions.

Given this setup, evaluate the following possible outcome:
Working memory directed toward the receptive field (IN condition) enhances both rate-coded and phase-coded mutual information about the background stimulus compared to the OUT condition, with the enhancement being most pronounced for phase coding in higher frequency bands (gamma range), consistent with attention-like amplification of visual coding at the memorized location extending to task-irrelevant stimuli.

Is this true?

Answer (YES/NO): NO